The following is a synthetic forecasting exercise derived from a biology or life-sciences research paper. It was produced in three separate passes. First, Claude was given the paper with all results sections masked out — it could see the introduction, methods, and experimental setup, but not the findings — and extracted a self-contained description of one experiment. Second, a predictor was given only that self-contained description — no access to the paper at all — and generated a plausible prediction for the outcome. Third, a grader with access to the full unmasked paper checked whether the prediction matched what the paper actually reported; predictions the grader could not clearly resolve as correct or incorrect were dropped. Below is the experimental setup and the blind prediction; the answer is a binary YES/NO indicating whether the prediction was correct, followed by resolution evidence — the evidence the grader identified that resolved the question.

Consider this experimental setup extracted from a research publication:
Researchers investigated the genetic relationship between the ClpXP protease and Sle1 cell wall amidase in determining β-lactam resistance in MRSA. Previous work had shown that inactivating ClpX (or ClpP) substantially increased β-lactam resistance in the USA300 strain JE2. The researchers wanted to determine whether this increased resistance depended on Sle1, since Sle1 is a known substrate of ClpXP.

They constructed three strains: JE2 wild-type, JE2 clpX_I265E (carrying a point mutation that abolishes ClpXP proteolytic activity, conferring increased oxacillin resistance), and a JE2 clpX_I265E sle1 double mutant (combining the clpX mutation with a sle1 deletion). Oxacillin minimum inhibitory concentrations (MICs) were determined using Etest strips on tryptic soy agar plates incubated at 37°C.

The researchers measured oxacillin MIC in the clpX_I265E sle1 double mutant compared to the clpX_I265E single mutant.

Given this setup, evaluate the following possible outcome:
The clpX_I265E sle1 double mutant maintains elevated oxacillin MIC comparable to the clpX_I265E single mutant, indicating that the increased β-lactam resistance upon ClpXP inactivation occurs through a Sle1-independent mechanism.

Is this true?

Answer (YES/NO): NO